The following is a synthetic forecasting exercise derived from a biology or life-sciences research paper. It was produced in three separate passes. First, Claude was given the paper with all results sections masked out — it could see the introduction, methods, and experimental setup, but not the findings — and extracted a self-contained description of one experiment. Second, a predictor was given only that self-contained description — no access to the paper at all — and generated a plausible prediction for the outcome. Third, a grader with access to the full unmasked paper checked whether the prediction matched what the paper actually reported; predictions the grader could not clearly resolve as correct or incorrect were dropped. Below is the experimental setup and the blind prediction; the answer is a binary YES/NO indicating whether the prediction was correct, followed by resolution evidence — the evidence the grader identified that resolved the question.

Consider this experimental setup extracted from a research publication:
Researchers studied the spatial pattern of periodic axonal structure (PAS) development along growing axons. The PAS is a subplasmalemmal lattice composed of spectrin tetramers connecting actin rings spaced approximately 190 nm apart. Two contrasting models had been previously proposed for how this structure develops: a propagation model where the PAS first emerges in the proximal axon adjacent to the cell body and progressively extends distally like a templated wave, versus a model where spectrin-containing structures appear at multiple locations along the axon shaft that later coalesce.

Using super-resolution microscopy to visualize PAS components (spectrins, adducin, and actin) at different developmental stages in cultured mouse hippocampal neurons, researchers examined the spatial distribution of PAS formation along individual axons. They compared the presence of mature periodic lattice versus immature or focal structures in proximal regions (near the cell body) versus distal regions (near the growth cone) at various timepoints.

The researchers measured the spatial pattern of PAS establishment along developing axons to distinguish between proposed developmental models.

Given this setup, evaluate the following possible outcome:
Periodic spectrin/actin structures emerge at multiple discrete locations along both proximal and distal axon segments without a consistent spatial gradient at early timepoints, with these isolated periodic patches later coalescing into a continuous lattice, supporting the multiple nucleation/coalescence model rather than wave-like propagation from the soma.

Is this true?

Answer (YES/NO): NO